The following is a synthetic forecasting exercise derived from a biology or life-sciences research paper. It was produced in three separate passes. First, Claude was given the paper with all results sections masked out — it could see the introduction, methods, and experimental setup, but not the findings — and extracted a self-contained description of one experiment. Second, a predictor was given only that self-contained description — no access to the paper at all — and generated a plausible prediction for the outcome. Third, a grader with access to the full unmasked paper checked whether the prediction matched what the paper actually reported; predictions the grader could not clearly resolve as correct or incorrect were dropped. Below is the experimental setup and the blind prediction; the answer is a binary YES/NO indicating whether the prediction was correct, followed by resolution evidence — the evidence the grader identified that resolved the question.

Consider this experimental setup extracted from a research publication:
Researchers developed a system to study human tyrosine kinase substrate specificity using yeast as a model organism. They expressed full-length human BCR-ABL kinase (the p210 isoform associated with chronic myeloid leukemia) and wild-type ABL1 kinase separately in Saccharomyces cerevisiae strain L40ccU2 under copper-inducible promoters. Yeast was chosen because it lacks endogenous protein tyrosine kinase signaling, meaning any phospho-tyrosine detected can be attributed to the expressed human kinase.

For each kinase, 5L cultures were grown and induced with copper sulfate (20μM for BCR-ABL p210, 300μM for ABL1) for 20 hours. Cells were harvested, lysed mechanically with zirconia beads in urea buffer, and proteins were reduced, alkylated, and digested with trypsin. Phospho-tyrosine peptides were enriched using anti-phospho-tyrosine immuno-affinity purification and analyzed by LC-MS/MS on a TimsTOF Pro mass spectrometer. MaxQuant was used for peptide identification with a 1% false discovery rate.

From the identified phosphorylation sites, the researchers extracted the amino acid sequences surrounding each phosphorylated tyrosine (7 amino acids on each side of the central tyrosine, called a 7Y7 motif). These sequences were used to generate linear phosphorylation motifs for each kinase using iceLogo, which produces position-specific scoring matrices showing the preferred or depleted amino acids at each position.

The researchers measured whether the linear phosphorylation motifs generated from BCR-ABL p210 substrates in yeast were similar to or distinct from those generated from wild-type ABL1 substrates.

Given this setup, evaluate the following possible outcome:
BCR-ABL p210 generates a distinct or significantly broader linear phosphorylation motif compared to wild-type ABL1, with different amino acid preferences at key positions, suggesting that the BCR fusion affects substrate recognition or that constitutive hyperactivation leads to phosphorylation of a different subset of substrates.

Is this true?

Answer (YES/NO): YES